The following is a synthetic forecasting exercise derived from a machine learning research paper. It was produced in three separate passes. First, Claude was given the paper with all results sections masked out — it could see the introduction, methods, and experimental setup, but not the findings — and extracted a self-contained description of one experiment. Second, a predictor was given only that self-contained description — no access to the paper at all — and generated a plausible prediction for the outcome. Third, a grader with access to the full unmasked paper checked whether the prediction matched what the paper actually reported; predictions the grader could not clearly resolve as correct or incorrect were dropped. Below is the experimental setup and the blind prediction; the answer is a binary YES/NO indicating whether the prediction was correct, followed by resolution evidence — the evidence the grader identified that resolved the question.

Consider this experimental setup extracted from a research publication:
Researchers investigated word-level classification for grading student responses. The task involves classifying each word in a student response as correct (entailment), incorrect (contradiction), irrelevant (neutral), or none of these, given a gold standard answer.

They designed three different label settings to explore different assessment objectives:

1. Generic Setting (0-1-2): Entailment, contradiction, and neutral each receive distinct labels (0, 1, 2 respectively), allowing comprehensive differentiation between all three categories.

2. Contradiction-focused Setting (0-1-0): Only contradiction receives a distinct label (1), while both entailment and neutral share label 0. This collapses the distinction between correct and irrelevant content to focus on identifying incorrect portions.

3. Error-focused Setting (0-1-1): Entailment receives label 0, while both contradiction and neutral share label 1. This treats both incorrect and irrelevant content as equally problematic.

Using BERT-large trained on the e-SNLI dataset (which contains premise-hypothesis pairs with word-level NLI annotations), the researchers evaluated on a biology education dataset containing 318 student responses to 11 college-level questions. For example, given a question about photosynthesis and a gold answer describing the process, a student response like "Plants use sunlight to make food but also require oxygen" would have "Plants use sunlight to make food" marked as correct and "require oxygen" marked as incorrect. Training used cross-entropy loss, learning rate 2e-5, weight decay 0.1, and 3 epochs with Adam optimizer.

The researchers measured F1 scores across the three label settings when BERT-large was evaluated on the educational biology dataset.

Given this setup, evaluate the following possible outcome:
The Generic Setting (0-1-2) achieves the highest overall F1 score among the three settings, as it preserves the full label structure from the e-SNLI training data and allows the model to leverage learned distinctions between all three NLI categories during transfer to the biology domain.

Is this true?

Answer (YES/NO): NO